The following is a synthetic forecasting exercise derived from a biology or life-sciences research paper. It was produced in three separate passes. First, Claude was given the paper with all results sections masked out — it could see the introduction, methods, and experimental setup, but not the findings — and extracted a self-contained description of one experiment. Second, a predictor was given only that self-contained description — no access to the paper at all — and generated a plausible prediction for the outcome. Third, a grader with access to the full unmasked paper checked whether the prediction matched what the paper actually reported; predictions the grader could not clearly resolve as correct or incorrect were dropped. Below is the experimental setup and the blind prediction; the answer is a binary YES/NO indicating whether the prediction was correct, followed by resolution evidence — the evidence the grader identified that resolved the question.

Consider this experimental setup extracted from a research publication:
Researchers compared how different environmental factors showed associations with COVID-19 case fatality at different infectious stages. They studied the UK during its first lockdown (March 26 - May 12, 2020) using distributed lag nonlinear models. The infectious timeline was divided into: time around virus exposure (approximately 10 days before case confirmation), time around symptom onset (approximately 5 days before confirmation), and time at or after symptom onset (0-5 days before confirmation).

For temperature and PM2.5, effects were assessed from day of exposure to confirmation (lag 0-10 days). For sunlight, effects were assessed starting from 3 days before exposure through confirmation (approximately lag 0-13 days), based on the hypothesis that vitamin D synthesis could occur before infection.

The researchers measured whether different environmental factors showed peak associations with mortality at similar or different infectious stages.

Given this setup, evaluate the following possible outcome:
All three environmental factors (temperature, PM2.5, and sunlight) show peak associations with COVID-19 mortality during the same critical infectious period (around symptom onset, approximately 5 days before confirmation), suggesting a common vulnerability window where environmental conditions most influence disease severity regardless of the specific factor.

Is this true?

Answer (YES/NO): NO